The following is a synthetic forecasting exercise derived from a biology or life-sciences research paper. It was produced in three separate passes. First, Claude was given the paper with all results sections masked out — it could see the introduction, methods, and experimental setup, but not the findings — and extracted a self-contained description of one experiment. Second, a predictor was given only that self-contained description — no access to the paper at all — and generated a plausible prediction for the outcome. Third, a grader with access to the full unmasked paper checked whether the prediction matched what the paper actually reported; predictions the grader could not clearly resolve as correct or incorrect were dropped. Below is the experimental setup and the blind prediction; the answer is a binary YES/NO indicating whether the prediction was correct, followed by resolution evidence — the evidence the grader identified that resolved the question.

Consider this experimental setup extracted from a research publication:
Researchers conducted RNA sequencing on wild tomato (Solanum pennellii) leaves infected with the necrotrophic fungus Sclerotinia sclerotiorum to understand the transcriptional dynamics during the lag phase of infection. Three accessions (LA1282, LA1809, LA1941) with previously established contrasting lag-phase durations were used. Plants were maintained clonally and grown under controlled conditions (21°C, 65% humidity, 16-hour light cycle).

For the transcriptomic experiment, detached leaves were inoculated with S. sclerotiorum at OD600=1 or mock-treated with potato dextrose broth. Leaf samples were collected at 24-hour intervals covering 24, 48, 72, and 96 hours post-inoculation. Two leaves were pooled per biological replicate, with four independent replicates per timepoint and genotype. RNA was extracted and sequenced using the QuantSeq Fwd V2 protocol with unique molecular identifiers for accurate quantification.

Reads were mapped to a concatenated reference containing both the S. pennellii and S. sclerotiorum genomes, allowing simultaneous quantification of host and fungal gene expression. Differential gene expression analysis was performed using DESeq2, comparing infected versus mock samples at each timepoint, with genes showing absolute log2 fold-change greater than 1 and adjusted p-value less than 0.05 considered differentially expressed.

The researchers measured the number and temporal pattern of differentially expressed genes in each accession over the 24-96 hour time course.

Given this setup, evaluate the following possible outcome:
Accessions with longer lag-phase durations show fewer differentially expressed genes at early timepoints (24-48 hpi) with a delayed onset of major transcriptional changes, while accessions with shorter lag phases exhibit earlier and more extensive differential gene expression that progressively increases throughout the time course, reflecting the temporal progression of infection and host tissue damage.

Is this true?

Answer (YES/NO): NO